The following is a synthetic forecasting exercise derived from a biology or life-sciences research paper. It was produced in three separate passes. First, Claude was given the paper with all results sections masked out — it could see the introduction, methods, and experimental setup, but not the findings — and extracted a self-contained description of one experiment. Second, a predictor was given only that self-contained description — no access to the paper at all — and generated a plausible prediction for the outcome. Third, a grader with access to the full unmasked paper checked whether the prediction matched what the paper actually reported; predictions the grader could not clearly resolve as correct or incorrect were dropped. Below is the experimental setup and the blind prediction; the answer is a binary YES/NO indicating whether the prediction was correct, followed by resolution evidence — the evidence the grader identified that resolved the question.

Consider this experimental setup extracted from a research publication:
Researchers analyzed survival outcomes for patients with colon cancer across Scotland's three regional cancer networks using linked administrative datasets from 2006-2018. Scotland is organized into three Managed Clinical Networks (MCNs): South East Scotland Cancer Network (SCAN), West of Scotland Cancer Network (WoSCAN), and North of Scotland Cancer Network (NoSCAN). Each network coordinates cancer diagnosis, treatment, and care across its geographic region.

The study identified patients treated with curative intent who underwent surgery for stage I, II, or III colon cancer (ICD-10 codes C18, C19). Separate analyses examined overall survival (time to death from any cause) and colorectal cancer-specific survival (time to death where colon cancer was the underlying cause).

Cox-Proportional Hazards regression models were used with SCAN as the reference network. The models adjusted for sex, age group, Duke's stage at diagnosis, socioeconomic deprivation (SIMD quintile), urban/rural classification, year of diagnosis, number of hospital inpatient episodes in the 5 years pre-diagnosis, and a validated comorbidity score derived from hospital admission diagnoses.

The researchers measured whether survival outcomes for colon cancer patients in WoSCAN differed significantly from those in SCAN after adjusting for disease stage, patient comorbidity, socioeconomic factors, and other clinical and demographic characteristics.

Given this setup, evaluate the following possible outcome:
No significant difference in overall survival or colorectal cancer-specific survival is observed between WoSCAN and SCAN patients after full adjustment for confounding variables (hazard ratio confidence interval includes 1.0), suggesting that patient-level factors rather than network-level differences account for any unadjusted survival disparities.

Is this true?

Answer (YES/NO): NO